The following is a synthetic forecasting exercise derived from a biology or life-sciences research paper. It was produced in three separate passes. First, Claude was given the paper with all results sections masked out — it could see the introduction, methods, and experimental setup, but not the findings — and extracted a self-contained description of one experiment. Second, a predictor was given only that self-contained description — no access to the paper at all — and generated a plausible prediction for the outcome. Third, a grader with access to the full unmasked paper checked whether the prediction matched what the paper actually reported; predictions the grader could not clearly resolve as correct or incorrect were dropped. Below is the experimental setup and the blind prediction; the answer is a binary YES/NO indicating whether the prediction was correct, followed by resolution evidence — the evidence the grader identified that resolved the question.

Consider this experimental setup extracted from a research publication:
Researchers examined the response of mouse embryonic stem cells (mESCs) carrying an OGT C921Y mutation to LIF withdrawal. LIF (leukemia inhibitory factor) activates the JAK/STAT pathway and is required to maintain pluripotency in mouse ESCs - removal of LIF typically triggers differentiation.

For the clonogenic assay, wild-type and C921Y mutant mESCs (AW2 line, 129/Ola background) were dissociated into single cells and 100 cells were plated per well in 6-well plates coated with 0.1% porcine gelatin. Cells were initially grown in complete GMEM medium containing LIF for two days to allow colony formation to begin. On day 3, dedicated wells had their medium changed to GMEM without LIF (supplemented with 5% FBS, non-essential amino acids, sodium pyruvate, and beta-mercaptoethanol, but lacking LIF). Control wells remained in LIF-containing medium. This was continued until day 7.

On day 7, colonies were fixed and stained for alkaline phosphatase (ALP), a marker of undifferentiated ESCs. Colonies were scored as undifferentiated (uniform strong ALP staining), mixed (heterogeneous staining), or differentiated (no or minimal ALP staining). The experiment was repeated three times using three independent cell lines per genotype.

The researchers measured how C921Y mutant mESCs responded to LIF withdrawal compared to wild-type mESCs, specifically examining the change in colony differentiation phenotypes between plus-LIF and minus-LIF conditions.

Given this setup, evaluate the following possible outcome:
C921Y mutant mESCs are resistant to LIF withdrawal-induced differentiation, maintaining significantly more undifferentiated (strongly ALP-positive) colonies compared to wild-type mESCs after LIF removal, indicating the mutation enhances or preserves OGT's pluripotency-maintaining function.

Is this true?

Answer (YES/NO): NO